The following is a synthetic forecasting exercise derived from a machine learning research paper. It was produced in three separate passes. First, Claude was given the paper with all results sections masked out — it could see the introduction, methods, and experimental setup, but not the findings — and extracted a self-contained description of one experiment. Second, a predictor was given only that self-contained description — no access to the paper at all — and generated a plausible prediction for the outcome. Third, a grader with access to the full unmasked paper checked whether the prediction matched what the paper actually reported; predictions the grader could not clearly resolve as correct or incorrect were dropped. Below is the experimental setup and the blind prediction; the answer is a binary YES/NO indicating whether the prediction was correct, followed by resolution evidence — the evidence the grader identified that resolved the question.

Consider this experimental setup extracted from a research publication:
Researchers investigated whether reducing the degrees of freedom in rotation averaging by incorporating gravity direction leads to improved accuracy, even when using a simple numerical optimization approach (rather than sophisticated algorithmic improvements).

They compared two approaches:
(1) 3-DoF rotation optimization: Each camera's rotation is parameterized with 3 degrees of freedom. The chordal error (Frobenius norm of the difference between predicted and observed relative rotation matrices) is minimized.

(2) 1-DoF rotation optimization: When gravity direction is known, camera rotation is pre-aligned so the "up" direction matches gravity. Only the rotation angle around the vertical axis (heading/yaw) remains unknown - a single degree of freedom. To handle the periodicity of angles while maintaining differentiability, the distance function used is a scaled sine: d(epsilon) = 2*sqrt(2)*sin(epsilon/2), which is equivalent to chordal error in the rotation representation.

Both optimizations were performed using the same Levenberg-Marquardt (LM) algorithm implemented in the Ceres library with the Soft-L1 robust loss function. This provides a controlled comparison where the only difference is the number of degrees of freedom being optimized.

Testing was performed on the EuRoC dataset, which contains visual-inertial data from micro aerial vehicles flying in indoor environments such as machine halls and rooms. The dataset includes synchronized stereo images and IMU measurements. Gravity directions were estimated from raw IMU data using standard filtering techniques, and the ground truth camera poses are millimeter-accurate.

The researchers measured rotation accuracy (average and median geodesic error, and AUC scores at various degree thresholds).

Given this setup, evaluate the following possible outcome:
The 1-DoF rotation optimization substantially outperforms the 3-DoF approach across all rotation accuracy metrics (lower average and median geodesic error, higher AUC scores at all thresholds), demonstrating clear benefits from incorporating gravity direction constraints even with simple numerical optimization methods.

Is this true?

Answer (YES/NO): YES